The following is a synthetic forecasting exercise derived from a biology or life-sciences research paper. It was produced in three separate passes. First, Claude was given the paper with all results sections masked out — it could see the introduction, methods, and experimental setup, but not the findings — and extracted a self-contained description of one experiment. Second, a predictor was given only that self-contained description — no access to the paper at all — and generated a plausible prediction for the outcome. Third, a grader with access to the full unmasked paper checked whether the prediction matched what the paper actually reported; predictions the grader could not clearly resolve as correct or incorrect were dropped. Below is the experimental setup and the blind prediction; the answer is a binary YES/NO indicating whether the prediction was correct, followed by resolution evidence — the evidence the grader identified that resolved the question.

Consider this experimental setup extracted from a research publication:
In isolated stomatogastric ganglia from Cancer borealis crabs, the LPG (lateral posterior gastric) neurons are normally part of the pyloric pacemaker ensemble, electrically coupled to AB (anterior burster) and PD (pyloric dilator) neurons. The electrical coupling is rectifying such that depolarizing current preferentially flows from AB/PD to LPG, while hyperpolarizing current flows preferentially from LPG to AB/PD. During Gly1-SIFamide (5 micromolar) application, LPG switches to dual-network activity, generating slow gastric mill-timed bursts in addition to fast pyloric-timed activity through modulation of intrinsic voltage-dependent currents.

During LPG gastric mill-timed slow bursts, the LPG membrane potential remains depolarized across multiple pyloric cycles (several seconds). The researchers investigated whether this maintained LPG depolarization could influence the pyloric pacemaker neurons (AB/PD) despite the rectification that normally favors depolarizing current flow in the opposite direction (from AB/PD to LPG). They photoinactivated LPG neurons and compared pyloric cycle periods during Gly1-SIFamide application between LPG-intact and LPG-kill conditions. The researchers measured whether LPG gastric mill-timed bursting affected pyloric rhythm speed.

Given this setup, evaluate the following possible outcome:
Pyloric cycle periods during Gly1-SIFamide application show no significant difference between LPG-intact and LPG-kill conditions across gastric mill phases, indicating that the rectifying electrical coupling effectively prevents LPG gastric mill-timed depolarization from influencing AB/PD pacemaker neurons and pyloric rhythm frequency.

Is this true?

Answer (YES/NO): NO